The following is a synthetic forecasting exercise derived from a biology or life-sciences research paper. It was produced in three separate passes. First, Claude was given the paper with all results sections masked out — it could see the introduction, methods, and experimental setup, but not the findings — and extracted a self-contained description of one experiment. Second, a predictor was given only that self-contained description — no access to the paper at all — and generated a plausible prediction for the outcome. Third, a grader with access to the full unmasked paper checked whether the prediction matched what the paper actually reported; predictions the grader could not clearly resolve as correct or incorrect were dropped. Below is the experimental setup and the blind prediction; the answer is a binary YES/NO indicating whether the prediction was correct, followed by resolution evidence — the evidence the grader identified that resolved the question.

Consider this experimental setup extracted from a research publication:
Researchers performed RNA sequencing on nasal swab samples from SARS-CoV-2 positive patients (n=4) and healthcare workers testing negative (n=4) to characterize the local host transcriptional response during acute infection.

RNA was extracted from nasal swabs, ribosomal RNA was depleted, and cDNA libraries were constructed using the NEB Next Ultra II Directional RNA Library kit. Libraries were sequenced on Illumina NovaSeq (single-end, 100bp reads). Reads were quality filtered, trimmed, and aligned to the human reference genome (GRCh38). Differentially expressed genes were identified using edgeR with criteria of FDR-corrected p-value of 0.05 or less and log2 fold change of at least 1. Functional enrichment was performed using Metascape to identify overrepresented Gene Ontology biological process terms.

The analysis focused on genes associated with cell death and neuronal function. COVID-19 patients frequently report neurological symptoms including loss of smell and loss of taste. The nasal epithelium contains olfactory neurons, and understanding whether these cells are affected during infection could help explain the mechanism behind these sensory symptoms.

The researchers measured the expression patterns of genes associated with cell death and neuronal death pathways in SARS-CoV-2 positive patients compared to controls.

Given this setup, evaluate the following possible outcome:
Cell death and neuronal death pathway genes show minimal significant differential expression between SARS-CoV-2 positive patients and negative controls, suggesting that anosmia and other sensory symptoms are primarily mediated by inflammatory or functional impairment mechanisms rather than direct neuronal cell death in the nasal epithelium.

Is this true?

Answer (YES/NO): NO